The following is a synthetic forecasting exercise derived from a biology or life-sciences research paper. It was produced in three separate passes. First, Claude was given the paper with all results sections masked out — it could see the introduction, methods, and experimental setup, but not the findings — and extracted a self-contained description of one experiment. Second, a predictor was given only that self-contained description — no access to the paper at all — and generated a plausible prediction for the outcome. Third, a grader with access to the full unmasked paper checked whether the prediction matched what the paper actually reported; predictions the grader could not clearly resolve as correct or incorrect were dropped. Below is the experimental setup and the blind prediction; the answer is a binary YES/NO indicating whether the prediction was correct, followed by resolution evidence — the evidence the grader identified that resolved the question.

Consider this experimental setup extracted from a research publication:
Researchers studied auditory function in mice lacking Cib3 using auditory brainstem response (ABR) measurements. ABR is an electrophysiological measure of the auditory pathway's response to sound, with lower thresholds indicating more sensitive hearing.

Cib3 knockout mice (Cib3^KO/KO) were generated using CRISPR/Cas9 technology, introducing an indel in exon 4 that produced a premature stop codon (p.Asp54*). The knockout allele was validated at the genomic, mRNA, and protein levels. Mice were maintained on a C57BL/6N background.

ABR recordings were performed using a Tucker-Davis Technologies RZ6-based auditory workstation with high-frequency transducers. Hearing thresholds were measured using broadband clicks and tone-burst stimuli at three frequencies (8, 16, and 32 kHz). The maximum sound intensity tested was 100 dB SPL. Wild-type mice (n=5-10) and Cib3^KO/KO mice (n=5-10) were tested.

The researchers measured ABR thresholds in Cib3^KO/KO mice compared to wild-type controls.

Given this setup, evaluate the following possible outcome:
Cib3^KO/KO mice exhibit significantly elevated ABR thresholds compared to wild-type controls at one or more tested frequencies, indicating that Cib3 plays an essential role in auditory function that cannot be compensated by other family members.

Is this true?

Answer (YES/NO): NO